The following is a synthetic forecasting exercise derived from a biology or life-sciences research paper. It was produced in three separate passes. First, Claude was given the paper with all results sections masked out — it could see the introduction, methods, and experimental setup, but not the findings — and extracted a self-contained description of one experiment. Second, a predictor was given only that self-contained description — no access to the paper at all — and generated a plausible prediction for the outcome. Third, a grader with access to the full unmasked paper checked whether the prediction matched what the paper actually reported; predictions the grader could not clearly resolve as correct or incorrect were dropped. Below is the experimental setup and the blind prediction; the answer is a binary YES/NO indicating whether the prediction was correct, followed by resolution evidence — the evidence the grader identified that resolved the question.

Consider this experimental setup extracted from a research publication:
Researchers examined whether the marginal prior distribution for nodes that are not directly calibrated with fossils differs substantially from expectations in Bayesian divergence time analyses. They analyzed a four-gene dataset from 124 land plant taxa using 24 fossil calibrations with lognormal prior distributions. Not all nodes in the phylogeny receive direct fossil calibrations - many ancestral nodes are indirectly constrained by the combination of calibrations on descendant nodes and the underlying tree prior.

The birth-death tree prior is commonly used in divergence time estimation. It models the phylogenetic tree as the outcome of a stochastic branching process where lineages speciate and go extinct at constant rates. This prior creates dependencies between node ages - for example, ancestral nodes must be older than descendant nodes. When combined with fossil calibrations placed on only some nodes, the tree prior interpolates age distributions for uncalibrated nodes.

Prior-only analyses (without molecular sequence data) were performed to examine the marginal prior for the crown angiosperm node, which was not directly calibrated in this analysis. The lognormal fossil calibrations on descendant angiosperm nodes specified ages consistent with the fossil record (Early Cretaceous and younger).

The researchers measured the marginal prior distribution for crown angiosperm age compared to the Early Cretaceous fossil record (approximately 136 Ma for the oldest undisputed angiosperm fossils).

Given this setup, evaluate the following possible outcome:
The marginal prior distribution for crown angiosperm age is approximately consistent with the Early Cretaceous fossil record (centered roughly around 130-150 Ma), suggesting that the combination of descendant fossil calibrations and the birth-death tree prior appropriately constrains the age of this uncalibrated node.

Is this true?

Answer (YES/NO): NO